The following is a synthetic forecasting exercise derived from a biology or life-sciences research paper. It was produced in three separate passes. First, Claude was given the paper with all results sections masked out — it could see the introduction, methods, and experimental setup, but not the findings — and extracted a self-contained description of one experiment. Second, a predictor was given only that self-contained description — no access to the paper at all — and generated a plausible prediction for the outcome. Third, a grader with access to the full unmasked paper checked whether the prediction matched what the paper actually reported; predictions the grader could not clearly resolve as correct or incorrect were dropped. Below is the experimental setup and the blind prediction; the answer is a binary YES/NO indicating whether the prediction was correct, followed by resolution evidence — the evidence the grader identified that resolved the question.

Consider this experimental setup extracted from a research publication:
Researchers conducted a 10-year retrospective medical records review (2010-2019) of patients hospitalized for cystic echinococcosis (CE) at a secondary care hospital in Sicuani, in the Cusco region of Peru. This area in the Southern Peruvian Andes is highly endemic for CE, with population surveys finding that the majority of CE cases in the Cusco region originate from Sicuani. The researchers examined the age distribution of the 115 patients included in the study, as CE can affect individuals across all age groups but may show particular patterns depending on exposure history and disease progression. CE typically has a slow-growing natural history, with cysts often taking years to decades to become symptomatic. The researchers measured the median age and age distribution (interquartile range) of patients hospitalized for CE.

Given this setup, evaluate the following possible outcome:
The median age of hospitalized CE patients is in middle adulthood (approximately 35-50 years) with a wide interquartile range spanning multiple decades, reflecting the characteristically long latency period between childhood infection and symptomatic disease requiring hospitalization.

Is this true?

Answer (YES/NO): NO